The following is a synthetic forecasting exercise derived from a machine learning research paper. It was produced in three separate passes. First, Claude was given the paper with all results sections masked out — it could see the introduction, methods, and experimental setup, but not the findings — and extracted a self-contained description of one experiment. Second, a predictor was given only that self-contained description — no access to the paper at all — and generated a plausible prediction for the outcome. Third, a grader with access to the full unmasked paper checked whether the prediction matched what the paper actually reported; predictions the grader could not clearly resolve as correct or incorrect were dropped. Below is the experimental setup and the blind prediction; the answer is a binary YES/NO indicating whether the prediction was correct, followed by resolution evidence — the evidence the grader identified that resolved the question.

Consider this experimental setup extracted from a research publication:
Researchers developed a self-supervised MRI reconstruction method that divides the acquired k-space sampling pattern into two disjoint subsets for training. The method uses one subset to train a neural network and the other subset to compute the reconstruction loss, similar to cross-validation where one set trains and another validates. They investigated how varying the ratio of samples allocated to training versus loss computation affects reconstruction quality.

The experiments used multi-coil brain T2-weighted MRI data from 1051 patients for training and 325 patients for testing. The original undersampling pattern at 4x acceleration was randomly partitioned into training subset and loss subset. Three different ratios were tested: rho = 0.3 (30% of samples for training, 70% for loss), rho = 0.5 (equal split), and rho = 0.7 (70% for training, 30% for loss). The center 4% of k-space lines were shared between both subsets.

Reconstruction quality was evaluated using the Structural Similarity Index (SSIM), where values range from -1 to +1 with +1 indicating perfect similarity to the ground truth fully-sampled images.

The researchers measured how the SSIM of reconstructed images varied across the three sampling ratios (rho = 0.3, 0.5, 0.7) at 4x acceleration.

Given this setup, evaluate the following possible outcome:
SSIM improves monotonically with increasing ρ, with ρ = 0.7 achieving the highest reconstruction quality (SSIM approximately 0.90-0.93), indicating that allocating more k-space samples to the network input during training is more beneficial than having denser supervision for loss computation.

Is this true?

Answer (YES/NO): NO